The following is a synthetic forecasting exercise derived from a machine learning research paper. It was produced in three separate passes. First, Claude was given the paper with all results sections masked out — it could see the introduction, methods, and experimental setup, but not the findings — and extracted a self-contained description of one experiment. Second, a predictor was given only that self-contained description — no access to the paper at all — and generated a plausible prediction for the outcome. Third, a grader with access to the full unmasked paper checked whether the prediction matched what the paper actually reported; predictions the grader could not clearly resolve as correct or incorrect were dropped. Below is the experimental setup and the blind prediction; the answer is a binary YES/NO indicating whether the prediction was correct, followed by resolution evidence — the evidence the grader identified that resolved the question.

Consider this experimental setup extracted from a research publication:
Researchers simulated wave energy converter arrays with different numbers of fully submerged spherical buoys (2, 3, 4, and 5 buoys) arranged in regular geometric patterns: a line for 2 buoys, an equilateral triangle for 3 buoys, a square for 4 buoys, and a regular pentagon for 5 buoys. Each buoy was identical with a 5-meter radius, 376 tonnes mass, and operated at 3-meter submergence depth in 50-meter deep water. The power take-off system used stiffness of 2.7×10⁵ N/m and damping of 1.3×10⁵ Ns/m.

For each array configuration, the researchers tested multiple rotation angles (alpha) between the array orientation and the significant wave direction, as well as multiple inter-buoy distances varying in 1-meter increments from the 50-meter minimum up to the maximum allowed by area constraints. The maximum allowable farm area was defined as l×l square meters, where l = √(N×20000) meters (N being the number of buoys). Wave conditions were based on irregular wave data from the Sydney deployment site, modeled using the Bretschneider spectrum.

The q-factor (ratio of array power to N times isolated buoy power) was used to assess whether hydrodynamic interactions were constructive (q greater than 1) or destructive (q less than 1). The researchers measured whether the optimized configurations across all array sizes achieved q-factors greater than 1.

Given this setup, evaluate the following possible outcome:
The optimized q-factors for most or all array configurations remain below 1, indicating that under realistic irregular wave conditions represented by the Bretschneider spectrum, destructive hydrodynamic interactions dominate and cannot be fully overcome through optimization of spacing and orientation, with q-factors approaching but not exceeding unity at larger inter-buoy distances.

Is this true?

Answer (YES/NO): NO